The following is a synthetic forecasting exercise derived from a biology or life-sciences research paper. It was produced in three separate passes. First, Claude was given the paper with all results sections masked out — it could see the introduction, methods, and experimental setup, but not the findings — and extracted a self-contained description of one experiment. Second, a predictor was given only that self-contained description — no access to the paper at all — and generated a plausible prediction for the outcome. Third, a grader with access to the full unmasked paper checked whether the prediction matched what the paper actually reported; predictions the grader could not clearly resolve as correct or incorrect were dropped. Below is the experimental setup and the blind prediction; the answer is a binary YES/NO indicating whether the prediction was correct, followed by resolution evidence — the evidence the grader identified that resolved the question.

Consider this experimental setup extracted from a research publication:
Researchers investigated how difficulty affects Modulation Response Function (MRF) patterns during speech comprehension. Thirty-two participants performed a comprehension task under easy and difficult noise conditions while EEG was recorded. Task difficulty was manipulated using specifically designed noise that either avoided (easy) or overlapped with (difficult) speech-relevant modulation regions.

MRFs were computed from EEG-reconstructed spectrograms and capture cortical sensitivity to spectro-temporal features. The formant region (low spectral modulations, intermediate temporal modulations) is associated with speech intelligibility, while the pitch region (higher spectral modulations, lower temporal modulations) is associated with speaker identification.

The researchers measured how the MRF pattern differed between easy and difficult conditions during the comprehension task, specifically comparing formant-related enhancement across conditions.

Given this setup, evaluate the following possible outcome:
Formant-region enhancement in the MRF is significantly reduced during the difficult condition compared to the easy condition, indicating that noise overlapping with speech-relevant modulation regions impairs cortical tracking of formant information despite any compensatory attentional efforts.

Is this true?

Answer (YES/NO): YES